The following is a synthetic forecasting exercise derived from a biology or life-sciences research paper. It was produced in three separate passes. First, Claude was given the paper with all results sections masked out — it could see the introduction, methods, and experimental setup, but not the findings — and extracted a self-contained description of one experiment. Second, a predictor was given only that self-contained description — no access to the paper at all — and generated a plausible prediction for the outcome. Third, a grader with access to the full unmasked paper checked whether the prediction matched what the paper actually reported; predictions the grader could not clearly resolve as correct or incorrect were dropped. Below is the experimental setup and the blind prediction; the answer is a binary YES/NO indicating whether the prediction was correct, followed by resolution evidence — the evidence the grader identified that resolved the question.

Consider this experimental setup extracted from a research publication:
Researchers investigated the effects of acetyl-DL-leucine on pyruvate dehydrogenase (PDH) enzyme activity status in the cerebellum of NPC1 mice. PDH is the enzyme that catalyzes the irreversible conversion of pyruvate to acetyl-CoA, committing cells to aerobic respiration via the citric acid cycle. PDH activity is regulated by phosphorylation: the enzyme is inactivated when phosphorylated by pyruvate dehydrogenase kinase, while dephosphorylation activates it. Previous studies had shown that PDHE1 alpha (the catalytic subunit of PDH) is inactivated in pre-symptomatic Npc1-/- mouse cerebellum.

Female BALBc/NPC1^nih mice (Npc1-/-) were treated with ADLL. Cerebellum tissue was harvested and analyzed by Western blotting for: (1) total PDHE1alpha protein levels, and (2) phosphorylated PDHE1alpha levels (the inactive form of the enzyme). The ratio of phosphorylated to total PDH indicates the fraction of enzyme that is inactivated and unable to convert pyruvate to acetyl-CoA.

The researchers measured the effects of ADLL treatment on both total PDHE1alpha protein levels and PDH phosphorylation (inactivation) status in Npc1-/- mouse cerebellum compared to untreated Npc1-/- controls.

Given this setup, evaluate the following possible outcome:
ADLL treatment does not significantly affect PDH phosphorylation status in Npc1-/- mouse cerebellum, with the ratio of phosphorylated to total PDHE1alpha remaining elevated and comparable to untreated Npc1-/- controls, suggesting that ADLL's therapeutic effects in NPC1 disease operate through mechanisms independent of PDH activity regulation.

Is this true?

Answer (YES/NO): NO